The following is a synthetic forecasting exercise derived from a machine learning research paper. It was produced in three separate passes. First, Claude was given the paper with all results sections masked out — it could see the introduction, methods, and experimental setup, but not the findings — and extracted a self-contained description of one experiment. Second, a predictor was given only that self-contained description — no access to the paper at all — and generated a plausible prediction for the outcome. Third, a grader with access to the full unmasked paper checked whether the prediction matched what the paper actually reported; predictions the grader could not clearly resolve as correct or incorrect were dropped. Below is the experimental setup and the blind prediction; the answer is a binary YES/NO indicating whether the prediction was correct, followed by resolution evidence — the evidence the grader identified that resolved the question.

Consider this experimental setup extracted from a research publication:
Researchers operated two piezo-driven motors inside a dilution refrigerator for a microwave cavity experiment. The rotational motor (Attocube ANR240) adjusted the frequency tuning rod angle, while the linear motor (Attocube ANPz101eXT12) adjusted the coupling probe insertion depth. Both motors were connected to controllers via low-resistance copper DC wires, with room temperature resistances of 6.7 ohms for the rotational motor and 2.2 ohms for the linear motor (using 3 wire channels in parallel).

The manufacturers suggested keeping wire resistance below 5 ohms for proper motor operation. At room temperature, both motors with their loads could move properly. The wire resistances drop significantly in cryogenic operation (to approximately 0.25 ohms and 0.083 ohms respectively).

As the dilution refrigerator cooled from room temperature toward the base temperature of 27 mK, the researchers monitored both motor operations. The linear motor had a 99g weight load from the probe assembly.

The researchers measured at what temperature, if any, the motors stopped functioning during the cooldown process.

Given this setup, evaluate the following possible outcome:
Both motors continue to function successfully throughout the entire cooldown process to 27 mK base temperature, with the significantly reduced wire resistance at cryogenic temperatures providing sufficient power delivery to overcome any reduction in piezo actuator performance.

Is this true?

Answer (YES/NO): NO